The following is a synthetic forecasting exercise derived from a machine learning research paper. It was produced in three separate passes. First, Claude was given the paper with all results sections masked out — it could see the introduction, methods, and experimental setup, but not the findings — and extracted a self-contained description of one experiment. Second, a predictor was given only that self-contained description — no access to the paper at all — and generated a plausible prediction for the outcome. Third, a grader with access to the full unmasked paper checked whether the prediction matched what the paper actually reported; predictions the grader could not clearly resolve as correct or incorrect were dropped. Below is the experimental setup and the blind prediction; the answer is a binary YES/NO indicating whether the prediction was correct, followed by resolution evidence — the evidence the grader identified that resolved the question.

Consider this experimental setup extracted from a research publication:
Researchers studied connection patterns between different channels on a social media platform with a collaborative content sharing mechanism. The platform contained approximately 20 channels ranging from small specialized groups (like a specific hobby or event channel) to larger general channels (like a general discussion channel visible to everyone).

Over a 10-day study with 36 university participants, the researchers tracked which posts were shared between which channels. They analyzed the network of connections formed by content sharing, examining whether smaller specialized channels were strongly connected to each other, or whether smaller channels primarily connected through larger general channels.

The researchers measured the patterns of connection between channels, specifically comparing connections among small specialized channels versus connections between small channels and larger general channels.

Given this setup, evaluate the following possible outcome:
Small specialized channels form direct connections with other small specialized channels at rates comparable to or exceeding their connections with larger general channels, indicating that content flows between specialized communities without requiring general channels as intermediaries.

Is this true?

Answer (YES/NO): NO